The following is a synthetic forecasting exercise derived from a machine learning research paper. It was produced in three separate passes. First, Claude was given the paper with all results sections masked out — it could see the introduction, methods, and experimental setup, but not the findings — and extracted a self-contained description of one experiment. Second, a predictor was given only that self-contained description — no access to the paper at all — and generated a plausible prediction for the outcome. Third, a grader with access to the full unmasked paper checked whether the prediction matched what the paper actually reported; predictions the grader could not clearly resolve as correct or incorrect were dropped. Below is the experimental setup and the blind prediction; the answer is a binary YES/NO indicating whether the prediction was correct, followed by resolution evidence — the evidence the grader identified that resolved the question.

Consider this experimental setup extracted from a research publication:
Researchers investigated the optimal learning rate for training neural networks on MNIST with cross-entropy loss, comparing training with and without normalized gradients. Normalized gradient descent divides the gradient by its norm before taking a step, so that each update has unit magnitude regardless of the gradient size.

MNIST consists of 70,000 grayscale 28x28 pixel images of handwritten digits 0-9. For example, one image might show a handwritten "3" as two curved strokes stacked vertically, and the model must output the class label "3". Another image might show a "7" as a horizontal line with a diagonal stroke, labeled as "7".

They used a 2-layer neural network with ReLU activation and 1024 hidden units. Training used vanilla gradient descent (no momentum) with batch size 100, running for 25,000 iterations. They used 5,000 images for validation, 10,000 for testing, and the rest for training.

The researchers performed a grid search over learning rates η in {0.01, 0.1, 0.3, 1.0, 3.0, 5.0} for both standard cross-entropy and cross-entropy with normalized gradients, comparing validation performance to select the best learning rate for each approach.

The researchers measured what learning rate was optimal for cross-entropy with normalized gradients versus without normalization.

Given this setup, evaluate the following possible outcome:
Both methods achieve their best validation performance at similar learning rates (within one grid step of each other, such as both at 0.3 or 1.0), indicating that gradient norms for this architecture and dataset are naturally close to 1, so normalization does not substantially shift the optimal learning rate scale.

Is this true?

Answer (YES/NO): NO